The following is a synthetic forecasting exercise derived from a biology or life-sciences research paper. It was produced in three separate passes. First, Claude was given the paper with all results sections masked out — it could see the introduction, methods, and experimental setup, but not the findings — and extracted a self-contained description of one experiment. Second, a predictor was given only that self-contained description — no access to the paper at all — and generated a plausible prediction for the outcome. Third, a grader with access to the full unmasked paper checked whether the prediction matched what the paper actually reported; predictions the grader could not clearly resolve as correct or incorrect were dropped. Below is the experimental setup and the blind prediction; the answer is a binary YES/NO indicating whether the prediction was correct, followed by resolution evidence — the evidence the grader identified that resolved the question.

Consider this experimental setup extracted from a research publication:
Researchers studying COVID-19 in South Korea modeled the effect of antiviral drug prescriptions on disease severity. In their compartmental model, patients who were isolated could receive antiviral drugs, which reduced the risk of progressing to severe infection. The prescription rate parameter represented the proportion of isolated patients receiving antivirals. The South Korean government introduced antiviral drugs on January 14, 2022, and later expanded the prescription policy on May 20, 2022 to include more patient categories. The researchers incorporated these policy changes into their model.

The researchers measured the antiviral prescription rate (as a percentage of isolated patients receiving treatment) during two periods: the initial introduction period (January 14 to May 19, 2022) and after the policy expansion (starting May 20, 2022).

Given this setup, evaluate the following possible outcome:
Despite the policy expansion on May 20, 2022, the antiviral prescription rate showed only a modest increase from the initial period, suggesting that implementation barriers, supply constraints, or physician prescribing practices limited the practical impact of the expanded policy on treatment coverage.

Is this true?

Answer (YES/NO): NO